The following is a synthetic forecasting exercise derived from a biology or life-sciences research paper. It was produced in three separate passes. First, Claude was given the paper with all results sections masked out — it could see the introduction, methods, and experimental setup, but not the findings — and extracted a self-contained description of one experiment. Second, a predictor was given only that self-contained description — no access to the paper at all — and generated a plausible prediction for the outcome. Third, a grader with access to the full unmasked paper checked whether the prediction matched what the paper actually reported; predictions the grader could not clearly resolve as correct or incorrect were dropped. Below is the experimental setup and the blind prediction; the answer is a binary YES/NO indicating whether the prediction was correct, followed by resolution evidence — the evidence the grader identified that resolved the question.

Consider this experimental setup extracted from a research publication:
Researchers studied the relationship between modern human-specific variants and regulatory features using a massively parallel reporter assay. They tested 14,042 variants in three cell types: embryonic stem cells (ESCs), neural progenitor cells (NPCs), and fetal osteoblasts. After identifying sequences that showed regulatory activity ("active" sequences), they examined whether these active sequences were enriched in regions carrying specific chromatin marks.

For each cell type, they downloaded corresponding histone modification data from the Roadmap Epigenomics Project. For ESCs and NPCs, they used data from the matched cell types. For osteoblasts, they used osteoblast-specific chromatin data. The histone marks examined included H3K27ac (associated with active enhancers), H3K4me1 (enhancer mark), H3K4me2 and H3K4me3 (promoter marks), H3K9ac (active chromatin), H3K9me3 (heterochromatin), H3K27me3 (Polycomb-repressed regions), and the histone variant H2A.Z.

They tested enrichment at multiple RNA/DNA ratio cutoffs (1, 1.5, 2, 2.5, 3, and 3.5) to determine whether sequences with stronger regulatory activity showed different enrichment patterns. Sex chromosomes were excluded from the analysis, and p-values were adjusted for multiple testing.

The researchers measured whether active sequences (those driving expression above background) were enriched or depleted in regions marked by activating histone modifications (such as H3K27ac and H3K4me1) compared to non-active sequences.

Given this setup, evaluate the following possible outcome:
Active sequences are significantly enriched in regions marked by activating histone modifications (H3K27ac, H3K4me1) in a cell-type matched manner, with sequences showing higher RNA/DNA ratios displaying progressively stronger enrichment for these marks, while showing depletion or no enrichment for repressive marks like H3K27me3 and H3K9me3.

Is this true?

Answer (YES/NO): YES